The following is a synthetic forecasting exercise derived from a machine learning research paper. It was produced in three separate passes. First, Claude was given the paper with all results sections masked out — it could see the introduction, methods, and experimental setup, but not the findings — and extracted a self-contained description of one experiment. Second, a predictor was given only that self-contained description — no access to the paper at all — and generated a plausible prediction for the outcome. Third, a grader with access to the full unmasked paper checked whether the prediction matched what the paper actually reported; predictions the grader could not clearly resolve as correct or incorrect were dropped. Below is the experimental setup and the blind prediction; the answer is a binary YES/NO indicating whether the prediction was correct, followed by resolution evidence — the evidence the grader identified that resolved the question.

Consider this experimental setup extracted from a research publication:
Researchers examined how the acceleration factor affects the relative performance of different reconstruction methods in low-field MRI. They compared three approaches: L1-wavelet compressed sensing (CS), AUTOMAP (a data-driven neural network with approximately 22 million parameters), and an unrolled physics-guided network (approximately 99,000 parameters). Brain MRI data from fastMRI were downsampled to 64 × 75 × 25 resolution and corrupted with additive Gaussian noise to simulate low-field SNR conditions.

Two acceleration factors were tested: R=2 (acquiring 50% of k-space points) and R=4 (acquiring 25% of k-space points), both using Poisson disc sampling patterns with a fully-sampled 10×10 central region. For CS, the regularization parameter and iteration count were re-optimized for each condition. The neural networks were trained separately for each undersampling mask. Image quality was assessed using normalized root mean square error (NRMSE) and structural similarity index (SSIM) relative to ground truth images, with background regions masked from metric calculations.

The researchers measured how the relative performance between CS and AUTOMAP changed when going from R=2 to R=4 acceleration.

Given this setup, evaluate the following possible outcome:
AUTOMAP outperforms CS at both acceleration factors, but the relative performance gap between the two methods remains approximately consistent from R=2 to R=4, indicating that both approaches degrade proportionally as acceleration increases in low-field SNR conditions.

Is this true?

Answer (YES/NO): NO